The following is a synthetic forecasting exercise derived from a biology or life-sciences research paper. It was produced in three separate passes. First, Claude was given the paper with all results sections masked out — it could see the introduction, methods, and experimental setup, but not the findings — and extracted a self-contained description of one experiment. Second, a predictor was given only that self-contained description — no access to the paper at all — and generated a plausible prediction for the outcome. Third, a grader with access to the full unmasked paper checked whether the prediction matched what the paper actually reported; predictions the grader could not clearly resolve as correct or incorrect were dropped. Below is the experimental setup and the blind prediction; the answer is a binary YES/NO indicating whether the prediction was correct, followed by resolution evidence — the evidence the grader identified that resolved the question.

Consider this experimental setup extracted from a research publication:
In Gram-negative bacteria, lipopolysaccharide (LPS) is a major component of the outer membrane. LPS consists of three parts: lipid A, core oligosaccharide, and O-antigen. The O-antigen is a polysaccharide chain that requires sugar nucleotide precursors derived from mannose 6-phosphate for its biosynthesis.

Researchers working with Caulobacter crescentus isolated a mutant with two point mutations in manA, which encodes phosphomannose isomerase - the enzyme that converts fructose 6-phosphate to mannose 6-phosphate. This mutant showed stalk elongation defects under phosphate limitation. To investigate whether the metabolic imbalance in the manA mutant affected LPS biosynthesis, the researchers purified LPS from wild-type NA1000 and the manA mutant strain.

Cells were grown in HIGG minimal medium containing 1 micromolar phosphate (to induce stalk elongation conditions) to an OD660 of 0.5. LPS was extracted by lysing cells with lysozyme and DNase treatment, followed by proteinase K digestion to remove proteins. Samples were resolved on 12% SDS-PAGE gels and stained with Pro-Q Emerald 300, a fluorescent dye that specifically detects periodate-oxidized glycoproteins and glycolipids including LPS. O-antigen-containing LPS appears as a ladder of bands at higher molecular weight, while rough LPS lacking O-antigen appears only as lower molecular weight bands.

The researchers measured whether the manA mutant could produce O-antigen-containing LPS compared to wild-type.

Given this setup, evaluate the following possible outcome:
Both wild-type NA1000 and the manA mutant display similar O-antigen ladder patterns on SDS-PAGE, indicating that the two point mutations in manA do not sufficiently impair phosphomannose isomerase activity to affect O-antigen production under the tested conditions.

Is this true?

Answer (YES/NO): NO